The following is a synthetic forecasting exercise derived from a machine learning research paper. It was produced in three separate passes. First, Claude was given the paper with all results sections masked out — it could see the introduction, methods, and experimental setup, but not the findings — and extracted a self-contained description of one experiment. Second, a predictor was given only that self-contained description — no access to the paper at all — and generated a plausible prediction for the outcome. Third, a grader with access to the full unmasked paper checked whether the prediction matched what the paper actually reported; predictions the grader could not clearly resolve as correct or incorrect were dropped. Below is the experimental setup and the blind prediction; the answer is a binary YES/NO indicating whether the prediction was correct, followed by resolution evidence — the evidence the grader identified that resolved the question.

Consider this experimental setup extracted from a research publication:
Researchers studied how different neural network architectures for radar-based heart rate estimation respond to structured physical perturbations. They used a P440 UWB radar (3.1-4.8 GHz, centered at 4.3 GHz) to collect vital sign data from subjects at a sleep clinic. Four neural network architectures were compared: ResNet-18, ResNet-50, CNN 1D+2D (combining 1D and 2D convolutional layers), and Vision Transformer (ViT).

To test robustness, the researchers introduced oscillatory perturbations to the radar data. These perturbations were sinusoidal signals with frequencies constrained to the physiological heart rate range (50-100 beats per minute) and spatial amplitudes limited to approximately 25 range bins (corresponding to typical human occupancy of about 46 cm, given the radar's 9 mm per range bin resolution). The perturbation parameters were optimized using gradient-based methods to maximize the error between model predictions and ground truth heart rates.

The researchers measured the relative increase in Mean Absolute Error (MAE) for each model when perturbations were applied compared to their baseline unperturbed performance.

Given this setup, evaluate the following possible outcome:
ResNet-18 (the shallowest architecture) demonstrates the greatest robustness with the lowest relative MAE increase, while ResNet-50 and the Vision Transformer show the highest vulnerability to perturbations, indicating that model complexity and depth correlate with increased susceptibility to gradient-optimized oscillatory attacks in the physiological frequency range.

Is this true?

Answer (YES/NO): YES